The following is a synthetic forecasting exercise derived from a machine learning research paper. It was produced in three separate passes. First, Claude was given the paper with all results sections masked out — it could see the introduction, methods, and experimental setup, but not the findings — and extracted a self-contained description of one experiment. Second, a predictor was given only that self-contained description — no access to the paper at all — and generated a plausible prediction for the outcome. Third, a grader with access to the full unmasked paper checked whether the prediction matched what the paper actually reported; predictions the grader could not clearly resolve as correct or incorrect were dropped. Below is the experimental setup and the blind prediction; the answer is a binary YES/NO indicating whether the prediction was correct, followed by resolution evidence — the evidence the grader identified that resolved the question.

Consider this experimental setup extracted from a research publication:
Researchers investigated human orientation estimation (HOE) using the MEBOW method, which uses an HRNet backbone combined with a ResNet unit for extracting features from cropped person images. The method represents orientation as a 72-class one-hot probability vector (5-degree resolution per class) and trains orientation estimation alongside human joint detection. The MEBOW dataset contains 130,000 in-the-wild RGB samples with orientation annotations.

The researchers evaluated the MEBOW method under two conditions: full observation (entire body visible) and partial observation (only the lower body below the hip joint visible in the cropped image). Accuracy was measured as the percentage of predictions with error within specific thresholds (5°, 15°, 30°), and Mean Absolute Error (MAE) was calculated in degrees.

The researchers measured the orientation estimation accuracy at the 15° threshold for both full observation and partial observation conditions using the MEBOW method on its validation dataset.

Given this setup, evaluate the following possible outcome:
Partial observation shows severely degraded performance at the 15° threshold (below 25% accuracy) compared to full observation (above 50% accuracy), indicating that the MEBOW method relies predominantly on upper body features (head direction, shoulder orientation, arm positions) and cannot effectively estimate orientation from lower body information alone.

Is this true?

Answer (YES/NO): NO